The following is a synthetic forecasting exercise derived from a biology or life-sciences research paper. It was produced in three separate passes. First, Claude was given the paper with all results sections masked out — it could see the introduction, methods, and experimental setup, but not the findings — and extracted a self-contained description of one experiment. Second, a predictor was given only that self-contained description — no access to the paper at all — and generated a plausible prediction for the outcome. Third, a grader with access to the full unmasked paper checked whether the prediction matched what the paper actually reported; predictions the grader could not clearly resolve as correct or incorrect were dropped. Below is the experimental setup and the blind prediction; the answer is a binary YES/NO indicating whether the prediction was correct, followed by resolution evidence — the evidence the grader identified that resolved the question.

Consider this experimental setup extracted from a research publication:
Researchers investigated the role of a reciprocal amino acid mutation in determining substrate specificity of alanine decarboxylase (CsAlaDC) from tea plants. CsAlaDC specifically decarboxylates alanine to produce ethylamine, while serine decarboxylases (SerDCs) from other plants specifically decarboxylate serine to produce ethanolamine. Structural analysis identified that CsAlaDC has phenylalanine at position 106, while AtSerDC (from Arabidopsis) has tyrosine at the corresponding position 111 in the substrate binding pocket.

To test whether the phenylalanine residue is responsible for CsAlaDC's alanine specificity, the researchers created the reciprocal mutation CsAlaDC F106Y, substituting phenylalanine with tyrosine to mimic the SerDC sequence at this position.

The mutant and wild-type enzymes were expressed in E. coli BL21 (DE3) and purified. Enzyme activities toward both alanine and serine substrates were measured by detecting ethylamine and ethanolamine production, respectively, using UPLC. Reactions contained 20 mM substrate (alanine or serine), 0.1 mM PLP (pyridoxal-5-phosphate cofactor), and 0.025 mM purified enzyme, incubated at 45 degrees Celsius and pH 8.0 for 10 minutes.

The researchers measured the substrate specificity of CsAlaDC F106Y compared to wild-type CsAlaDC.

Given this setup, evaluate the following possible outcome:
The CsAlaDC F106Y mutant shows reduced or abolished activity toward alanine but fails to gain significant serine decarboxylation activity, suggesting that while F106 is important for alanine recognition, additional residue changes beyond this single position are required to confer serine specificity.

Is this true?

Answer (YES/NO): YES